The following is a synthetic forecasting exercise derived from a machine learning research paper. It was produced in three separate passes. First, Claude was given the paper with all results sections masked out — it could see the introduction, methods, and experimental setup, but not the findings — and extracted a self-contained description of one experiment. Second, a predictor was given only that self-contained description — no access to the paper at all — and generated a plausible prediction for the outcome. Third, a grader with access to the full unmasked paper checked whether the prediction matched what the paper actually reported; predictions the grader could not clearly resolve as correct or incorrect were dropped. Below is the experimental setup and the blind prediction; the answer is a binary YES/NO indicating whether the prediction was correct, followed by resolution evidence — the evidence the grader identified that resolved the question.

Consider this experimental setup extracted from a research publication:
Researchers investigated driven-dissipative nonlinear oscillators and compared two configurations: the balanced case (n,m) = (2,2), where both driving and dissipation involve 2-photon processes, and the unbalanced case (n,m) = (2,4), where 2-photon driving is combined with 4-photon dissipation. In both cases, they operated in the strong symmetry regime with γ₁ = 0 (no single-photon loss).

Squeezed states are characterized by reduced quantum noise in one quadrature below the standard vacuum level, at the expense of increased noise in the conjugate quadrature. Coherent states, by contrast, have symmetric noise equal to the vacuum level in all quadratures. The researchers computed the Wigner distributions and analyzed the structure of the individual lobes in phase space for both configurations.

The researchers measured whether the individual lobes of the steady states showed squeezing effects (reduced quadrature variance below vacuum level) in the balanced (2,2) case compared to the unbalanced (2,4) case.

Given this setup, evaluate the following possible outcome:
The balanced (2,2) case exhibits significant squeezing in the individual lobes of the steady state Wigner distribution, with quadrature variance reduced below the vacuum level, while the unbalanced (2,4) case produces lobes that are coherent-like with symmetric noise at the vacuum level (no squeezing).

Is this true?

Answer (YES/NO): NO